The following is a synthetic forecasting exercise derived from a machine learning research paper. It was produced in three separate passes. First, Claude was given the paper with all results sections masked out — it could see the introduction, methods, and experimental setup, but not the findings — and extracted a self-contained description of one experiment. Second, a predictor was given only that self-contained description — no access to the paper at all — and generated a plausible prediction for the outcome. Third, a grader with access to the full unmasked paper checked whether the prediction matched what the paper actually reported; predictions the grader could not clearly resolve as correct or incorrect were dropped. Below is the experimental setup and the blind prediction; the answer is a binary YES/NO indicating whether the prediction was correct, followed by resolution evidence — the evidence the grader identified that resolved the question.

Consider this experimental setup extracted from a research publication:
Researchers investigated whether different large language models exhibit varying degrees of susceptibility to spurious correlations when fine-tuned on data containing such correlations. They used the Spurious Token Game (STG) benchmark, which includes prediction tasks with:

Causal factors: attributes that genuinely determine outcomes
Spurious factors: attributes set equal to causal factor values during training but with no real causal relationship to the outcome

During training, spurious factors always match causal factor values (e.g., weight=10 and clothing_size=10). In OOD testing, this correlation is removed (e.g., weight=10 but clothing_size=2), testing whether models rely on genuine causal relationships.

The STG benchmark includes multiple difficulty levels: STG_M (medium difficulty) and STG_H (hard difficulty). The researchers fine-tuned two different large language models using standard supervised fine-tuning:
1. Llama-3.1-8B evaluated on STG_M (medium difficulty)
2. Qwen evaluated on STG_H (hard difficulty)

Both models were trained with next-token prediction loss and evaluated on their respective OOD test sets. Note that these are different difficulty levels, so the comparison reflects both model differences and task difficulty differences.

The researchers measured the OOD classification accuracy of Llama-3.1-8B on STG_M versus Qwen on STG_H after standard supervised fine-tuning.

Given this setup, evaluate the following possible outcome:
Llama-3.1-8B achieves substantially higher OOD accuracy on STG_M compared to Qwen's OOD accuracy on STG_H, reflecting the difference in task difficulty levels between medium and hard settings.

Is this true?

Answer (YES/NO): YES